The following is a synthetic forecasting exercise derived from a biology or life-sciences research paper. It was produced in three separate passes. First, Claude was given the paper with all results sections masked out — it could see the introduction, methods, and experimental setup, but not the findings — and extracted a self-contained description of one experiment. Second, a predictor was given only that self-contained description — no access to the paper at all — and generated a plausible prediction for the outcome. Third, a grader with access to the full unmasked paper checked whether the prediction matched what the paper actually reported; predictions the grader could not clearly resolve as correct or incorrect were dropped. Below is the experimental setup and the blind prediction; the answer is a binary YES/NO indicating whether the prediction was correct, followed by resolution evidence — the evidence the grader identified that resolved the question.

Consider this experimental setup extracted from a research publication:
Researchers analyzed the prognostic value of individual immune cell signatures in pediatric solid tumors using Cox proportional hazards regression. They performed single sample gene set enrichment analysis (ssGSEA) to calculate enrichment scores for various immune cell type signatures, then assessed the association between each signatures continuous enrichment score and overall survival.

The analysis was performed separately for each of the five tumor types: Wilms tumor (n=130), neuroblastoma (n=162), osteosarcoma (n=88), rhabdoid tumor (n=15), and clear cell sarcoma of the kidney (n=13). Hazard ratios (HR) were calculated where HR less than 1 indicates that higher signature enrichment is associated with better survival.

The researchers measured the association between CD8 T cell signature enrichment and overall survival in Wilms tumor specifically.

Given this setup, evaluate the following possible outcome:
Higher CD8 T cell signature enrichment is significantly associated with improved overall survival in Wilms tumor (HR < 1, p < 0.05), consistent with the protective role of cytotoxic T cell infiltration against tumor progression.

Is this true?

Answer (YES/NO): NO